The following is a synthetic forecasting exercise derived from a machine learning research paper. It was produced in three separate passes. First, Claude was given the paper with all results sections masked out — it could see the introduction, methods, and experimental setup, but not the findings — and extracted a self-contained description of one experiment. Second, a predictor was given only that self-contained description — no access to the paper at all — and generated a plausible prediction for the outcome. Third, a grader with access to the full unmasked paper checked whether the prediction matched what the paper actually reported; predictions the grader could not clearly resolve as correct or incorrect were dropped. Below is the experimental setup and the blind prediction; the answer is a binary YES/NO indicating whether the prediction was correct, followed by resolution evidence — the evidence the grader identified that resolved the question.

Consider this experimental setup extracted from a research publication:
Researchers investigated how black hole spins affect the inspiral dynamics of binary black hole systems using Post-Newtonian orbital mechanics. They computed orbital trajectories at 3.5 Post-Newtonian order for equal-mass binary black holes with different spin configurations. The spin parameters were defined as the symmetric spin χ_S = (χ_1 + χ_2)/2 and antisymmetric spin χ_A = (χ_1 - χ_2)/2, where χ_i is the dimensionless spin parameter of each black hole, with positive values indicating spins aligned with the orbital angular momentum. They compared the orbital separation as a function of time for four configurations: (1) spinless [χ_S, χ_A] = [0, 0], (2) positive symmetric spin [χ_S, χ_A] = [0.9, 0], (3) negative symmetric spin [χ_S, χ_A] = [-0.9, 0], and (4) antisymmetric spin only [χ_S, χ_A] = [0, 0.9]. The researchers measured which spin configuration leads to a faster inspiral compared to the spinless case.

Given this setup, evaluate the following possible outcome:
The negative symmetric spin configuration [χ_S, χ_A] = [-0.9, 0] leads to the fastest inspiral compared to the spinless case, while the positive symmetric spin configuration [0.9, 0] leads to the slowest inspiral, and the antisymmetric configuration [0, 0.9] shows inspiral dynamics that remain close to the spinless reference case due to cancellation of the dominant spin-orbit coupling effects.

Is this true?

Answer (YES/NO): YES